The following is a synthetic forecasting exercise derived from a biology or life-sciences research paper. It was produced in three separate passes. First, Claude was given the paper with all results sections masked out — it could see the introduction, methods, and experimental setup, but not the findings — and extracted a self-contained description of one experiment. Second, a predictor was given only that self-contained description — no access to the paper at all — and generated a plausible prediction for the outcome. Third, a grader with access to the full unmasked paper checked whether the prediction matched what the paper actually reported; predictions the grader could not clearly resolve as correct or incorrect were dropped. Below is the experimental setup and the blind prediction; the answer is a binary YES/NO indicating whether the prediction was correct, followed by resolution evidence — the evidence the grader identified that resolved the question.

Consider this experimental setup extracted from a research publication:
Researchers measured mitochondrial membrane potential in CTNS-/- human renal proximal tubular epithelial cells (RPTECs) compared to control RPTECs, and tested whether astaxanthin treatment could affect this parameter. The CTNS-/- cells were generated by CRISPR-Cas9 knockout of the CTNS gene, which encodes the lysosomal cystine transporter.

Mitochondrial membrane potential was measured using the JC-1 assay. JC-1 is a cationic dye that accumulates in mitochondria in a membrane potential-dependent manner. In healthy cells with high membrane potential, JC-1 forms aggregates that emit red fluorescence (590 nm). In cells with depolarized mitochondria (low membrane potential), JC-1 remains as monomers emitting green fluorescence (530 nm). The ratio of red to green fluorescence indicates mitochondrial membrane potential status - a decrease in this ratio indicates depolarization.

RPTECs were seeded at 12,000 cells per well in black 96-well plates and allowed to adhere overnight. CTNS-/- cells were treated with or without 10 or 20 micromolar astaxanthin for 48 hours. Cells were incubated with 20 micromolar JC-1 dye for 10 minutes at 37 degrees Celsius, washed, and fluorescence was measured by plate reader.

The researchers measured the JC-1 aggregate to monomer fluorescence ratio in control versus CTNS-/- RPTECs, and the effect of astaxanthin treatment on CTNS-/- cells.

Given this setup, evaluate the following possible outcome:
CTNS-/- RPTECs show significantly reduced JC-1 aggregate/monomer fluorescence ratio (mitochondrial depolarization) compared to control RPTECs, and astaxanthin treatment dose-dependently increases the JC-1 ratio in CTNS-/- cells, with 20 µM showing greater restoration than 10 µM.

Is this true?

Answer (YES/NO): YES